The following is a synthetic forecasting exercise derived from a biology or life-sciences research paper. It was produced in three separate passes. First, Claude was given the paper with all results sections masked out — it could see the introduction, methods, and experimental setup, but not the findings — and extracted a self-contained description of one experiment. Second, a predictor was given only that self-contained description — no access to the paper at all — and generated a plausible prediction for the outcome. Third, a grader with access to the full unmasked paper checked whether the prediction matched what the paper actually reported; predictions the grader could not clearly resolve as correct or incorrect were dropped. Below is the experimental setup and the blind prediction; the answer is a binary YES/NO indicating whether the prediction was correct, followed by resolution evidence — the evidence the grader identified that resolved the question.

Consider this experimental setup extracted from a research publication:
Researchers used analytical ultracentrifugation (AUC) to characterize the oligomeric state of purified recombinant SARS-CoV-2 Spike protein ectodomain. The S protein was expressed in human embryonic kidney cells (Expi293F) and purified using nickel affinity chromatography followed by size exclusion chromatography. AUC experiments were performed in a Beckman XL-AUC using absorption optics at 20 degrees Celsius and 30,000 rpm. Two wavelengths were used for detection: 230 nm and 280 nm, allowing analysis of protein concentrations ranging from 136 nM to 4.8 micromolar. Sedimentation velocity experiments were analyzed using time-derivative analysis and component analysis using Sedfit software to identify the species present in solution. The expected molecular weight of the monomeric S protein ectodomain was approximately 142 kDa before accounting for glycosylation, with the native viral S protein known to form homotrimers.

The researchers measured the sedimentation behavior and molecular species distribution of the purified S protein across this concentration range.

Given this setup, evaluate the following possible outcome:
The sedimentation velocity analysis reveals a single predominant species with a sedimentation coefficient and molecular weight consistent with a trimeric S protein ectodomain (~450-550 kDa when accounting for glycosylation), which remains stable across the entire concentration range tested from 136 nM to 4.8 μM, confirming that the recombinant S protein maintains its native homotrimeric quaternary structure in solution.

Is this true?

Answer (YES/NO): YES